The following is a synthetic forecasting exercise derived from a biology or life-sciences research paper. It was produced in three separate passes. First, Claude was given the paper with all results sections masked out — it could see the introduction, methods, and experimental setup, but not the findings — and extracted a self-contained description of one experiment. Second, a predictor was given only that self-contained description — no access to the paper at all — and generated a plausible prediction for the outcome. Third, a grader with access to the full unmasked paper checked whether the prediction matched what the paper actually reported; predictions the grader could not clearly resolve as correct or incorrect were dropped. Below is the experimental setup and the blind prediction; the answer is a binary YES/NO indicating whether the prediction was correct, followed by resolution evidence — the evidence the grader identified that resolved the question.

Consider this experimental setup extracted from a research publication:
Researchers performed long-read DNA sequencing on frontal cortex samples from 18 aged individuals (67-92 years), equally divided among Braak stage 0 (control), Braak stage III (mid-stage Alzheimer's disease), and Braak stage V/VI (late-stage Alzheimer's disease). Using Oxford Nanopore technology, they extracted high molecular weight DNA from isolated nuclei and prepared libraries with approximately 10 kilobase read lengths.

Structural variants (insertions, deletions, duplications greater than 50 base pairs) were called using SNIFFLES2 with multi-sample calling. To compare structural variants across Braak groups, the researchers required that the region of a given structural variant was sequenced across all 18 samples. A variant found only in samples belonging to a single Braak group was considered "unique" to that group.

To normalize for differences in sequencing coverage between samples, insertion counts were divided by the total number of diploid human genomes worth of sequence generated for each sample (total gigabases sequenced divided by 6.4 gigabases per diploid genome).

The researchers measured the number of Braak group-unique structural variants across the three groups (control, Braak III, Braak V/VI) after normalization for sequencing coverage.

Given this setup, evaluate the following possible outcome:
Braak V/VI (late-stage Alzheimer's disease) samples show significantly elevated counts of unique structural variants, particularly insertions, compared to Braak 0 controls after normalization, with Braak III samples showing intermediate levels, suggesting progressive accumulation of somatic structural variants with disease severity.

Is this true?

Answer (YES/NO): NO